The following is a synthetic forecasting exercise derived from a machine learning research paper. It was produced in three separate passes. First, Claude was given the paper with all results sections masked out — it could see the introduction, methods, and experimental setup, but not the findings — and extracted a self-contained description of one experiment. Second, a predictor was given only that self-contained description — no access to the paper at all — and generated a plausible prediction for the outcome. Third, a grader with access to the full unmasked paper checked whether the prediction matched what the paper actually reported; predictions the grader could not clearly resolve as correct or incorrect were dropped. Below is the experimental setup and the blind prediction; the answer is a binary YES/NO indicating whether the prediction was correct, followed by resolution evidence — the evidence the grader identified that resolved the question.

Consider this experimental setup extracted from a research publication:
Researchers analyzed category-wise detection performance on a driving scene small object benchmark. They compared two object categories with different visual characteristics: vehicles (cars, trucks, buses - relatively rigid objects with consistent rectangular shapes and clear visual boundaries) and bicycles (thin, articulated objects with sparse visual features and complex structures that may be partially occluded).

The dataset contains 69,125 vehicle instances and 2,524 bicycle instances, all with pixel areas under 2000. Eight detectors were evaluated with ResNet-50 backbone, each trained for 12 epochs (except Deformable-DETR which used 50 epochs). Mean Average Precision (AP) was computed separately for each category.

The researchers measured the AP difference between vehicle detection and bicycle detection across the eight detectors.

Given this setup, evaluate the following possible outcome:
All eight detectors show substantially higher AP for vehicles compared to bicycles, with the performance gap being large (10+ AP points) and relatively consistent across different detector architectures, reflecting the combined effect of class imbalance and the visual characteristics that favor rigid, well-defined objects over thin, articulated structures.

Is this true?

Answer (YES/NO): NO